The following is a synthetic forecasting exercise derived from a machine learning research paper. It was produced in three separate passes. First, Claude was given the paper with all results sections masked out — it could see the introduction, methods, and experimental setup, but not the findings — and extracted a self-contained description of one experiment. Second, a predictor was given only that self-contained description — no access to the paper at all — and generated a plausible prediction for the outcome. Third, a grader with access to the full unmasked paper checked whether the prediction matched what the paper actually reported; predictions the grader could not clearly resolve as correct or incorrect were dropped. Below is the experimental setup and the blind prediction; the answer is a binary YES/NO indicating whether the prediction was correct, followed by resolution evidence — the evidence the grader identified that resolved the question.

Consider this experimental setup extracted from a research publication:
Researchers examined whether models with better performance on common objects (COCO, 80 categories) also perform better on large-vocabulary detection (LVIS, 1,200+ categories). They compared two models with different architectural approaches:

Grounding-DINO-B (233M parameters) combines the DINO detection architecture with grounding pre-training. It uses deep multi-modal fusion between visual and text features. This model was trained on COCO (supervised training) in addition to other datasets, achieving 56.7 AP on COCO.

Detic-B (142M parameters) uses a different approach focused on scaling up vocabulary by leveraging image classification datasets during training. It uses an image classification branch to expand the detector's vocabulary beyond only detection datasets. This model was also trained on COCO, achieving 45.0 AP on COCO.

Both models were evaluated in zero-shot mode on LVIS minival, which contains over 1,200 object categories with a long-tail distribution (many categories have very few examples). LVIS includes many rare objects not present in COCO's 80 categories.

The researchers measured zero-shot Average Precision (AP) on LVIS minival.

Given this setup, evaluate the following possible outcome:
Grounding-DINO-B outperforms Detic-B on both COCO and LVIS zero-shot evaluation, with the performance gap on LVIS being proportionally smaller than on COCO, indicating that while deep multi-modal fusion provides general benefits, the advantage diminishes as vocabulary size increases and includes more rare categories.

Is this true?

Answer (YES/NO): NO